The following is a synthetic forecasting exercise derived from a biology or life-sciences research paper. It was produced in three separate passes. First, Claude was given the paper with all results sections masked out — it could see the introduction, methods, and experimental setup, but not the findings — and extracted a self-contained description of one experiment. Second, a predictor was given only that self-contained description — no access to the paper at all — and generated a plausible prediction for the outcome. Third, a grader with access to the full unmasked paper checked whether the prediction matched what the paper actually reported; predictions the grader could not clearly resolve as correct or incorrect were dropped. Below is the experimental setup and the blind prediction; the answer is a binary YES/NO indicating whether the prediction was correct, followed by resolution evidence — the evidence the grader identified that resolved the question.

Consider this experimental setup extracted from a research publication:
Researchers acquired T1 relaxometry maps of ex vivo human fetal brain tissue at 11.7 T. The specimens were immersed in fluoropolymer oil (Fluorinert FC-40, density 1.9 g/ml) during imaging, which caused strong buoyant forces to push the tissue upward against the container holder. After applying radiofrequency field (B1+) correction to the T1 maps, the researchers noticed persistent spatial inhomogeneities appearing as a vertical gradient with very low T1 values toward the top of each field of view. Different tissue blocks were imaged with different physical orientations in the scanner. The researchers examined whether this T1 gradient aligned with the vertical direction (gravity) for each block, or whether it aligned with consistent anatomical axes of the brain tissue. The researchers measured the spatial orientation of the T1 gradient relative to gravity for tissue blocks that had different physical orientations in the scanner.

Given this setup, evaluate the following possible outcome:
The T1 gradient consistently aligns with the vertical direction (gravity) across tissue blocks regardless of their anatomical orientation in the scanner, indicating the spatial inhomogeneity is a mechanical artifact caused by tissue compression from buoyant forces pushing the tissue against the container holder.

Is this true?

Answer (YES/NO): NO